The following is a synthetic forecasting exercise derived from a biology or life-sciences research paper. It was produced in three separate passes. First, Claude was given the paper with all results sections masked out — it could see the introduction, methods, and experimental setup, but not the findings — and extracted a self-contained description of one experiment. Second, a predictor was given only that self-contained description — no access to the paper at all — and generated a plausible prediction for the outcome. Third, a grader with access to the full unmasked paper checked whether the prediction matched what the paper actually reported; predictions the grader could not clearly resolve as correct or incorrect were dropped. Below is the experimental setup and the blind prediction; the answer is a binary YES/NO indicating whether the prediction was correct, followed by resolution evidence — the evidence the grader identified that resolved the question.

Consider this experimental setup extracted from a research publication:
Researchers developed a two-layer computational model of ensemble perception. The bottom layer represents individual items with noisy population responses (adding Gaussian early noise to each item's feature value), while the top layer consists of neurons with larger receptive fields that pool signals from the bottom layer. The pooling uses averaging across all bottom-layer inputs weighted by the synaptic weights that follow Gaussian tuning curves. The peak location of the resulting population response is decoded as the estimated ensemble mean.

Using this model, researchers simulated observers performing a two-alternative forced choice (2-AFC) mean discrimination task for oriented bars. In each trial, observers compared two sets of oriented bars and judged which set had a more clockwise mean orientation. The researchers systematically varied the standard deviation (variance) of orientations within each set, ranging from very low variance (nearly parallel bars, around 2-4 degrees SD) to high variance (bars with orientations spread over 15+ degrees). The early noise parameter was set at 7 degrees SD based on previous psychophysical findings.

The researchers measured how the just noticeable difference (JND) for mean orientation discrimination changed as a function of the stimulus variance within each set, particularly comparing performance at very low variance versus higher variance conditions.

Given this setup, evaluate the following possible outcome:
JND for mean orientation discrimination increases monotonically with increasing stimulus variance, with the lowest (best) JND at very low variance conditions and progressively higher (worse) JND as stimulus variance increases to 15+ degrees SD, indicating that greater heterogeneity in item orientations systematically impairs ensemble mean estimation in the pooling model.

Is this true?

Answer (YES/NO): NO